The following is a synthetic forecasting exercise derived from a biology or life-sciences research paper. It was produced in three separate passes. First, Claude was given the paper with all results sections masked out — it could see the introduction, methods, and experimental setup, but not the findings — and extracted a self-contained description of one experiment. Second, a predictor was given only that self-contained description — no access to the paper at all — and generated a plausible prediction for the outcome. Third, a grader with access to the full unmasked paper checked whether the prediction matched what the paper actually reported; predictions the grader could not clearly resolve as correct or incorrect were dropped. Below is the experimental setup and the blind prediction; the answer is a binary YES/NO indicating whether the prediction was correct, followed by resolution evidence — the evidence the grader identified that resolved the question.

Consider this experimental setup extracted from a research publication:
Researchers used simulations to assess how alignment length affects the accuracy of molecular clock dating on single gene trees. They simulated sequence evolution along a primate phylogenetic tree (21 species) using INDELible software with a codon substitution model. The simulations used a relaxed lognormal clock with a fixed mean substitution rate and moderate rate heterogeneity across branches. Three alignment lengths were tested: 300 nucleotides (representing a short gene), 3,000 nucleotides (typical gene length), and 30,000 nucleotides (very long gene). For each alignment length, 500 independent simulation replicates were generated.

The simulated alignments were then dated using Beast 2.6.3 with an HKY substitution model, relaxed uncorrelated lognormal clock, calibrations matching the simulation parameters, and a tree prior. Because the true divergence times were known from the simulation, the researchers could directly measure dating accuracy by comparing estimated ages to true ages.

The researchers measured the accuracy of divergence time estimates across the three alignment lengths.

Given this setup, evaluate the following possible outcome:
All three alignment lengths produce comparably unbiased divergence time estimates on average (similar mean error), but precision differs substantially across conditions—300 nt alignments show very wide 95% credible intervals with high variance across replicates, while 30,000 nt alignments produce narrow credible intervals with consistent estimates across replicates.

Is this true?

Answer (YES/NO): YES